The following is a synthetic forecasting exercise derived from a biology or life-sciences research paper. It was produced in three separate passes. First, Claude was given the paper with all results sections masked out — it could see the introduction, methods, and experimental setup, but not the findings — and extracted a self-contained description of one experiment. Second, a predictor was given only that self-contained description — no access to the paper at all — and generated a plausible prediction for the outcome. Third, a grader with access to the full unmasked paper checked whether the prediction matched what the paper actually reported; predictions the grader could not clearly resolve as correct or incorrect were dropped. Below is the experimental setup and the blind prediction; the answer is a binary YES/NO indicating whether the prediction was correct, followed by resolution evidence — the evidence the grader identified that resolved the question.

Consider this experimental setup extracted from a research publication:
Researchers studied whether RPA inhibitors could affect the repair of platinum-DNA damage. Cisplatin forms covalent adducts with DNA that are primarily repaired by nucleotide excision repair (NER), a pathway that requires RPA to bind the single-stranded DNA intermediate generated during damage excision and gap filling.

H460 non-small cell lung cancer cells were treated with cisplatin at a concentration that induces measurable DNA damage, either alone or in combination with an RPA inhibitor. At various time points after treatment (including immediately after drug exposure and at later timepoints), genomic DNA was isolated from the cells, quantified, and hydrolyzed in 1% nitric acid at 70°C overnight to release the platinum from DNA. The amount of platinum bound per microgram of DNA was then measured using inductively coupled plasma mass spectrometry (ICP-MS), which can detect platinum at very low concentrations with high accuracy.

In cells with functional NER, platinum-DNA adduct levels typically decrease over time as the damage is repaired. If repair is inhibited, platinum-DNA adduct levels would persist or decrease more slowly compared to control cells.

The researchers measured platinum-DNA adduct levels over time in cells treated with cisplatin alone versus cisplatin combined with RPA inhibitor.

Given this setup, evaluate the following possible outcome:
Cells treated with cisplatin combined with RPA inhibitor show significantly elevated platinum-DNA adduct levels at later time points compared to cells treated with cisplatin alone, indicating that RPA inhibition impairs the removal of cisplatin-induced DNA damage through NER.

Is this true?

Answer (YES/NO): NO